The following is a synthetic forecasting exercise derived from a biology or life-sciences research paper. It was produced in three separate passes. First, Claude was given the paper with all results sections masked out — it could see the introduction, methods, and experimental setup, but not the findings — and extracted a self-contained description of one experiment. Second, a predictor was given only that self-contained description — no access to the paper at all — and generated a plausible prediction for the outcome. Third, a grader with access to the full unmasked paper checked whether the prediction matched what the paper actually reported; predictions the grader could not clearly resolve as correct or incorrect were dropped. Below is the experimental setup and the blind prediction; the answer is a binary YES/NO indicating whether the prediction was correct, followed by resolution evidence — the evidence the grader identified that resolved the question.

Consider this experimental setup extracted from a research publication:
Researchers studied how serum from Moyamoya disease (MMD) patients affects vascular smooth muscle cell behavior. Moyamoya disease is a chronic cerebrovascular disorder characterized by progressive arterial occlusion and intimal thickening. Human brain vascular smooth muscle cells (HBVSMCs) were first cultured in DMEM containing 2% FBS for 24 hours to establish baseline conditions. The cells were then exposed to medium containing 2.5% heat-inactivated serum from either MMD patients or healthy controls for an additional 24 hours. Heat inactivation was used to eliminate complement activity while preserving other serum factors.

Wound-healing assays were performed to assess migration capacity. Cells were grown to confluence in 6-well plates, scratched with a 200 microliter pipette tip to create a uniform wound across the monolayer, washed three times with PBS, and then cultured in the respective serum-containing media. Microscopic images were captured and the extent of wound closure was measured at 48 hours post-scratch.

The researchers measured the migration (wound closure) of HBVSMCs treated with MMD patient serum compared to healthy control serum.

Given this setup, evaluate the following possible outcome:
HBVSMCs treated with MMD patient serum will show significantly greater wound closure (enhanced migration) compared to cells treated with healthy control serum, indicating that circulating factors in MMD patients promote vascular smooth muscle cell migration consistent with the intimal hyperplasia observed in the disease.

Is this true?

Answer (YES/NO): YES